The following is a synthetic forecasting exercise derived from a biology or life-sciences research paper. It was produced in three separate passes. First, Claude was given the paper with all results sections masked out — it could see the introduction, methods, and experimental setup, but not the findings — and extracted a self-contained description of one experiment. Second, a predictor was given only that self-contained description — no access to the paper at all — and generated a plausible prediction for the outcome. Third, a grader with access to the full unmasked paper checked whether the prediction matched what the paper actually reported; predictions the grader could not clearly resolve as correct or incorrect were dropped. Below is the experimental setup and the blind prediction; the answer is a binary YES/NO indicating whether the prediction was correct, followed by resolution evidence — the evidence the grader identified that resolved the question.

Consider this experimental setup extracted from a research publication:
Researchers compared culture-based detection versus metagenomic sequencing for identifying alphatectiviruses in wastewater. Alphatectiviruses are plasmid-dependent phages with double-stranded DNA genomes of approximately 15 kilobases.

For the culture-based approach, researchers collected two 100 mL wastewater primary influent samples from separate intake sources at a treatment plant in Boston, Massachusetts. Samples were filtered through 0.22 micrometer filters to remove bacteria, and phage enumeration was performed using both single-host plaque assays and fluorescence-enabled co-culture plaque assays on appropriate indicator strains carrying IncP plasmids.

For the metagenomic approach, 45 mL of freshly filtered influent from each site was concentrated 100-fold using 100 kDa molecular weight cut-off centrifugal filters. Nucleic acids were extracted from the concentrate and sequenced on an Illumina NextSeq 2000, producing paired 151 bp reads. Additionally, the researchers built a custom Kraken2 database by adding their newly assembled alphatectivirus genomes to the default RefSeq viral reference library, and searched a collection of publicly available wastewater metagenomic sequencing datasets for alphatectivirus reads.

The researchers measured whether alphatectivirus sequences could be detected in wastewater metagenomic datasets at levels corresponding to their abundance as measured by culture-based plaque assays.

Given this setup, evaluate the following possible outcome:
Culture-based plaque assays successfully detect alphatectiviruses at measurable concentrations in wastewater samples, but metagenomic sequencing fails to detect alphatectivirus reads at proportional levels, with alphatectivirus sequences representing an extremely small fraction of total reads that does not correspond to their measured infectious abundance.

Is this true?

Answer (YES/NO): YES